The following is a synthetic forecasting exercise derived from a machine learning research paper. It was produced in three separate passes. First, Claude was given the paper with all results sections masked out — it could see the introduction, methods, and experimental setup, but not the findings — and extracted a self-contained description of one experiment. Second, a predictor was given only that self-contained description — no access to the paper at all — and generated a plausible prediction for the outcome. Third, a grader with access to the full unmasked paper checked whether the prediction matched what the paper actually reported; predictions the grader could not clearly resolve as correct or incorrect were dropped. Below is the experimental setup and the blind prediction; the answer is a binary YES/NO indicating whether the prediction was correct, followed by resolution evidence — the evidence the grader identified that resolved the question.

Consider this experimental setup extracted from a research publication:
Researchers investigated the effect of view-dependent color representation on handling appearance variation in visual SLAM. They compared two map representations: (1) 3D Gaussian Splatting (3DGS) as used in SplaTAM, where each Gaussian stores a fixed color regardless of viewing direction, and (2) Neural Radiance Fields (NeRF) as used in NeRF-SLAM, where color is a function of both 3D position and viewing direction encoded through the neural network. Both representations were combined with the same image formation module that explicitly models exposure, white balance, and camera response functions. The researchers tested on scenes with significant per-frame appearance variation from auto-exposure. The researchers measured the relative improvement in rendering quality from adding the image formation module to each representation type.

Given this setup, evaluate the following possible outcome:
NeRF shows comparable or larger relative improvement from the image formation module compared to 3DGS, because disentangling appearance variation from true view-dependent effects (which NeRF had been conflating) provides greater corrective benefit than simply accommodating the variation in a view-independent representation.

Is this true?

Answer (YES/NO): NO